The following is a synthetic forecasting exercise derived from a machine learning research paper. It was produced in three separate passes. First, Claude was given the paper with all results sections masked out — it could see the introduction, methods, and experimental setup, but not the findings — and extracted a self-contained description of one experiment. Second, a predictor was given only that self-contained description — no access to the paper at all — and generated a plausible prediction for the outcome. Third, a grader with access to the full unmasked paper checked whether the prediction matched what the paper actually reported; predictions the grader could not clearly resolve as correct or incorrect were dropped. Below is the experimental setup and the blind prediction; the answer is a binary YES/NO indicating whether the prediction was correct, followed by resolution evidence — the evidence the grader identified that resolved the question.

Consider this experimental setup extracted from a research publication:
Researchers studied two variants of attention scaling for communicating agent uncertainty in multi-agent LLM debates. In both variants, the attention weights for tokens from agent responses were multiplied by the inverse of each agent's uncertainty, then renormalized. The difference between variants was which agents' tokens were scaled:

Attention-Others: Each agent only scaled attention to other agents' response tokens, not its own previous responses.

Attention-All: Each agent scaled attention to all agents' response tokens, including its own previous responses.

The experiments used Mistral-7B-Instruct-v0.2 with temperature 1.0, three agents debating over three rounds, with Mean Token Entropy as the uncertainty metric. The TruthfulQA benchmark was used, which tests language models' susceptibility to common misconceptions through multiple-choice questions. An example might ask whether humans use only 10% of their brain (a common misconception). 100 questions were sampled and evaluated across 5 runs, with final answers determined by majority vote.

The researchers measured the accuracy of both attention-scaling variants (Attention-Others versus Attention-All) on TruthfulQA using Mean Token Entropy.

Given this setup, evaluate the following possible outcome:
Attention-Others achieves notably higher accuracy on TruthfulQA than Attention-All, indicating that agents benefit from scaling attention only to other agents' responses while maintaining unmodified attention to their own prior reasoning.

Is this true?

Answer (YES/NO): NO